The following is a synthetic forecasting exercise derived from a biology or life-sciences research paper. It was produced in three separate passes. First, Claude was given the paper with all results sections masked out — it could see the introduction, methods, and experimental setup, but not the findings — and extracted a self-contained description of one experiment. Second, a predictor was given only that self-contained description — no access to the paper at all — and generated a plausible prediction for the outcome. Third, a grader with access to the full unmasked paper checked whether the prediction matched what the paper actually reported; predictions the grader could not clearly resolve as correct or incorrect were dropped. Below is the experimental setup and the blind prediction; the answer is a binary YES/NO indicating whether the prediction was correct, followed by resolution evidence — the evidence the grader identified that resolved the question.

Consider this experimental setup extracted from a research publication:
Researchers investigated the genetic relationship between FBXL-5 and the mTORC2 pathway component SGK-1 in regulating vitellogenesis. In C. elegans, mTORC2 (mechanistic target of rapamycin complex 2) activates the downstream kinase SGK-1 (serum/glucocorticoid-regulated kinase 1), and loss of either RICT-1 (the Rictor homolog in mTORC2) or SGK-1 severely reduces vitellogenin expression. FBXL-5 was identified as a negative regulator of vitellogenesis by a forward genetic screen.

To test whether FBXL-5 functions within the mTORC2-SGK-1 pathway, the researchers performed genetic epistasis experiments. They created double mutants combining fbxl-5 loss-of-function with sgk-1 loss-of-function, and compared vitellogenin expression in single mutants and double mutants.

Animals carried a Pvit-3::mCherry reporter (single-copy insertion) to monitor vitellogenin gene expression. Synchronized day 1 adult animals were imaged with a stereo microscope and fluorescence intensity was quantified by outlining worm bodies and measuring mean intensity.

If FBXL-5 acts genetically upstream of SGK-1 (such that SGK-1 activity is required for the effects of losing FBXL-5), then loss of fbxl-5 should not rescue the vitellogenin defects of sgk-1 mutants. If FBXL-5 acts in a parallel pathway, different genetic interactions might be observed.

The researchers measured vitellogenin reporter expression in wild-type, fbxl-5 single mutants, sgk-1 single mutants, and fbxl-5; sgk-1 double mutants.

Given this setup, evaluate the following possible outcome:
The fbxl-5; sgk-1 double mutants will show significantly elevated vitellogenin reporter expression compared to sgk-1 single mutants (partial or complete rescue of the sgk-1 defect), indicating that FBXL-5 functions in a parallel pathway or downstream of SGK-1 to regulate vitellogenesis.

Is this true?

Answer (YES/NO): NO